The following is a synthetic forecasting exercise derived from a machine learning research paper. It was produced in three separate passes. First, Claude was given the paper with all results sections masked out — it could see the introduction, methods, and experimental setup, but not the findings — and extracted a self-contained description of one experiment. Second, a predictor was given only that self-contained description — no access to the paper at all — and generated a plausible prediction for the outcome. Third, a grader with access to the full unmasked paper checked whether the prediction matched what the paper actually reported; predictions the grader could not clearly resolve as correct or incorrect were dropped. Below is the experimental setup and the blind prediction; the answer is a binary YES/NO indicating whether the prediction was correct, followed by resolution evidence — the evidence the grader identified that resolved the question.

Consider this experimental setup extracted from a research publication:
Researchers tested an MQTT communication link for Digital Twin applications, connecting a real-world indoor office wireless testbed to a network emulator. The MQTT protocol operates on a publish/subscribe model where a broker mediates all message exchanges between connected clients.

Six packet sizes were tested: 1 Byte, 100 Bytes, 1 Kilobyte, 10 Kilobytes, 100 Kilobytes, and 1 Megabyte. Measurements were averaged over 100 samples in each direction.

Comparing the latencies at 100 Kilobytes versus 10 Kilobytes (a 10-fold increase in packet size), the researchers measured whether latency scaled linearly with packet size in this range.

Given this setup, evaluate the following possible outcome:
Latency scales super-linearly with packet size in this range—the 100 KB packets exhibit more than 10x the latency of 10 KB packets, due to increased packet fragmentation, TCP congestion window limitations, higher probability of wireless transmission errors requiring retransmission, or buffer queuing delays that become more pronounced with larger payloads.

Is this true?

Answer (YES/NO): NO